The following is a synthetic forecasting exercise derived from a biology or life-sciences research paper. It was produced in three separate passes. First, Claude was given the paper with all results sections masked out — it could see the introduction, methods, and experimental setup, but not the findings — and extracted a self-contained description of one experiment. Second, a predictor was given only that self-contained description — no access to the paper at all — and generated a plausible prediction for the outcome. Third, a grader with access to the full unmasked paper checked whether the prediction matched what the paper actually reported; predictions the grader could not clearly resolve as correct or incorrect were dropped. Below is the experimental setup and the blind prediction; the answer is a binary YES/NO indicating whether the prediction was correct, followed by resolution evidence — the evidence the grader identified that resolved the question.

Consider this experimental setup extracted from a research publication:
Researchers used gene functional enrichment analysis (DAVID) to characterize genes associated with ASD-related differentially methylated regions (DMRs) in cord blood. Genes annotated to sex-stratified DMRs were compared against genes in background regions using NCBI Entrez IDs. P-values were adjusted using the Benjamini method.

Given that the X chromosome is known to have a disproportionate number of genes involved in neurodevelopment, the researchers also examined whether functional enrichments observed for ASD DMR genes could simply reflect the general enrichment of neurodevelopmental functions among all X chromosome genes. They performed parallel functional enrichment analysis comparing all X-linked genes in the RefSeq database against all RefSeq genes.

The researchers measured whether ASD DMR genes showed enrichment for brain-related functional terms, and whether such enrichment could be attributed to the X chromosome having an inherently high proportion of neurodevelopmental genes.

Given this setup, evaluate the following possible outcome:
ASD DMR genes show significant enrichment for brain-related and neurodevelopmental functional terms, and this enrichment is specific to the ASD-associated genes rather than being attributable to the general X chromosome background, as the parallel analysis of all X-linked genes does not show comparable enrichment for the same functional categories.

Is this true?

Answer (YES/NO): NO